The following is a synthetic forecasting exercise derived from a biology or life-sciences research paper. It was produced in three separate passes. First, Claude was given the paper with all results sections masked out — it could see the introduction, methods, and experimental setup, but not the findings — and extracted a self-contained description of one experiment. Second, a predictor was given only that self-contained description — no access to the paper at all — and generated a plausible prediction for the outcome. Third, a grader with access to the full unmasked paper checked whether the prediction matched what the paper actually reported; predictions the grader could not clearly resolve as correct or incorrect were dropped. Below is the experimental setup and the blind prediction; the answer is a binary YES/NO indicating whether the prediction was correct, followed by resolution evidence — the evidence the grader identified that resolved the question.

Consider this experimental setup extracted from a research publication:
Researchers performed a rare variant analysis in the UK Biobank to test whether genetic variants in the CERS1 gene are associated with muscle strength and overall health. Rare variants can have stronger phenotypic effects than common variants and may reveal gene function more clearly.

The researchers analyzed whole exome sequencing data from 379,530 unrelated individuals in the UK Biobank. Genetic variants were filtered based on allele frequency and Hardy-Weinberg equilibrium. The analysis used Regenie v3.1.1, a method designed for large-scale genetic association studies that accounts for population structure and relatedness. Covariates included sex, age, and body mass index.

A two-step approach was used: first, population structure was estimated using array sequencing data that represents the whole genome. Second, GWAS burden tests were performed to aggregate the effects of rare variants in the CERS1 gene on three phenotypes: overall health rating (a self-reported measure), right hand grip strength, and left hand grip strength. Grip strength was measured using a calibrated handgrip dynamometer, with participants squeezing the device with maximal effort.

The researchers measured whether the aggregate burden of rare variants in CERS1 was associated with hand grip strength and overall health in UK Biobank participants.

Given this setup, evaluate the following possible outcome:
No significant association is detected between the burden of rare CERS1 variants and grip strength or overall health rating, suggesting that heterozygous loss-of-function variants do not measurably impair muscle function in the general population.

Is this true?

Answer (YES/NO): NO